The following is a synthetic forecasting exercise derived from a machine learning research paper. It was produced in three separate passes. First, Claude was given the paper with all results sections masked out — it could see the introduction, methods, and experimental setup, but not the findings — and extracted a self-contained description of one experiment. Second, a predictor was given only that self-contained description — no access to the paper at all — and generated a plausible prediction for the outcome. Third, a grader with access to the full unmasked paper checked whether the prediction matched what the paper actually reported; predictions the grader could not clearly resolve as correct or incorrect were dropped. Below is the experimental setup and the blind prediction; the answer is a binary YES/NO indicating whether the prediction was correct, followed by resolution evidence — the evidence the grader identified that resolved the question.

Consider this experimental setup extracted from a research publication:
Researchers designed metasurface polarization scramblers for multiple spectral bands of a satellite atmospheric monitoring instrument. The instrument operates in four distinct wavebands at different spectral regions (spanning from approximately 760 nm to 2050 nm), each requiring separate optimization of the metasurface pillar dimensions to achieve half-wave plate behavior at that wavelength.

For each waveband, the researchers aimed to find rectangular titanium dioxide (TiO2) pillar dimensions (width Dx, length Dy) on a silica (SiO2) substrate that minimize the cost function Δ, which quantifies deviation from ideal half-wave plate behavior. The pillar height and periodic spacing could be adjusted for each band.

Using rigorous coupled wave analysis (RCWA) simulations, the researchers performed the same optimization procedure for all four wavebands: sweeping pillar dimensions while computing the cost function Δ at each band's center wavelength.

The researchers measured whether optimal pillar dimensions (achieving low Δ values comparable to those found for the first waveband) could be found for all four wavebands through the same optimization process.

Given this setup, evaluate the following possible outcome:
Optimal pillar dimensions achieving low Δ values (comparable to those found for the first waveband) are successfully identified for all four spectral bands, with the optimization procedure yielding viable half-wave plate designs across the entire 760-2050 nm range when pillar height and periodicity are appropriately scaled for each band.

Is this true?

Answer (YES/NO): YES